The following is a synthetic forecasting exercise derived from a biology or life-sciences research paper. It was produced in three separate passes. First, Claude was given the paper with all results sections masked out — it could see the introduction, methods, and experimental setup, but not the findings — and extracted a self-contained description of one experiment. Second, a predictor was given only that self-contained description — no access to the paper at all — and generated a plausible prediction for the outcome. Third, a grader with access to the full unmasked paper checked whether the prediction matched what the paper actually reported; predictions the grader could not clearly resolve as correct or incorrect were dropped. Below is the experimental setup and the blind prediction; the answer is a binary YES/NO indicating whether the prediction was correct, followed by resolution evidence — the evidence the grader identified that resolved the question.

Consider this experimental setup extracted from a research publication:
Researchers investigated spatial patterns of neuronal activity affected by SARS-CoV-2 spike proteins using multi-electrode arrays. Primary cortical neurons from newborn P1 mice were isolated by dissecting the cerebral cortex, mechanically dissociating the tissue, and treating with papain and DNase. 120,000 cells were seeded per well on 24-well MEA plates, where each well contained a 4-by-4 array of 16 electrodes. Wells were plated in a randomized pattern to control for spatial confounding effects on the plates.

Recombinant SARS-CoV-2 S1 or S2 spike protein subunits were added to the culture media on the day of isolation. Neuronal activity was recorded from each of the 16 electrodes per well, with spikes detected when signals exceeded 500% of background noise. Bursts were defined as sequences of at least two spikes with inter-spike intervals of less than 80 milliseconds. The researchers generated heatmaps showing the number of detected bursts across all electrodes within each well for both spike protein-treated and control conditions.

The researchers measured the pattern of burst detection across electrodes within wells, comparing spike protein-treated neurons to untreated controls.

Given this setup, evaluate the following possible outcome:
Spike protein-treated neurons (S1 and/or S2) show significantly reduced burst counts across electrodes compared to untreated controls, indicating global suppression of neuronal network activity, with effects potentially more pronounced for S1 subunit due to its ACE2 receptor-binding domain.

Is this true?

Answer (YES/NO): YES